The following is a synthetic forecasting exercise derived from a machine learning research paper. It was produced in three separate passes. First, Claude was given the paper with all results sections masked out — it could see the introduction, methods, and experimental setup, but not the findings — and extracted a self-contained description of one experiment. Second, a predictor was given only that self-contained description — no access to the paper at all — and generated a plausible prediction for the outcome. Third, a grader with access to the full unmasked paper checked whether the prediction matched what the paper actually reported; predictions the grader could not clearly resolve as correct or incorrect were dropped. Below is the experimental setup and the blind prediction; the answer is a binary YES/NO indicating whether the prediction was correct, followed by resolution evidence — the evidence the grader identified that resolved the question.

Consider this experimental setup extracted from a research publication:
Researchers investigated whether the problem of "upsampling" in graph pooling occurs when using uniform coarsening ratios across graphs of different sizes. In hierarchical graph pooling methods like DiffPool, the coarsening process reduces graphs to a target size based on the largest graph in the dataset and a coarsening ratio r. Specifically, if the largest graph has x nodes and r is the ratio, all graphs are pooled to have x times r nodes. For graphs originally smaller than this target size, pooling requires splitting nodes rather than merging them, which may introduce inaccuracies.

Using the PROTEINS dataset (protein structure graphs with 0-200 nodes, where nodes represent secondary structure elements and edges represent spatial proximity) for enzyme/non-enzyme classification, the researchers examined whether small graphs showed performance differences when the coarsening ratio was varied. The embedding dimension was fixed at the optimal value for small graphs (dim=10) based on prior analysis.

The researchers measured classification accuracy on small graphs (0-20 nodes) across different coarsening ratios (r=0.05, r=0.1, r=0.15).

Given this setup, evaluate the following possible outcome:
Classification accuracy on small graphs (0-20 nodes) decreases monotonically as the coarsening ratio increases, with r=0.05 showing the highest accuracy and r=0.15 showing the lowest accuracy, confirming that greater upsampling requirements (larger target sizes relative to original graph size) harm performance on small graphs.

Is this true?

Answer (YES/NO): NO